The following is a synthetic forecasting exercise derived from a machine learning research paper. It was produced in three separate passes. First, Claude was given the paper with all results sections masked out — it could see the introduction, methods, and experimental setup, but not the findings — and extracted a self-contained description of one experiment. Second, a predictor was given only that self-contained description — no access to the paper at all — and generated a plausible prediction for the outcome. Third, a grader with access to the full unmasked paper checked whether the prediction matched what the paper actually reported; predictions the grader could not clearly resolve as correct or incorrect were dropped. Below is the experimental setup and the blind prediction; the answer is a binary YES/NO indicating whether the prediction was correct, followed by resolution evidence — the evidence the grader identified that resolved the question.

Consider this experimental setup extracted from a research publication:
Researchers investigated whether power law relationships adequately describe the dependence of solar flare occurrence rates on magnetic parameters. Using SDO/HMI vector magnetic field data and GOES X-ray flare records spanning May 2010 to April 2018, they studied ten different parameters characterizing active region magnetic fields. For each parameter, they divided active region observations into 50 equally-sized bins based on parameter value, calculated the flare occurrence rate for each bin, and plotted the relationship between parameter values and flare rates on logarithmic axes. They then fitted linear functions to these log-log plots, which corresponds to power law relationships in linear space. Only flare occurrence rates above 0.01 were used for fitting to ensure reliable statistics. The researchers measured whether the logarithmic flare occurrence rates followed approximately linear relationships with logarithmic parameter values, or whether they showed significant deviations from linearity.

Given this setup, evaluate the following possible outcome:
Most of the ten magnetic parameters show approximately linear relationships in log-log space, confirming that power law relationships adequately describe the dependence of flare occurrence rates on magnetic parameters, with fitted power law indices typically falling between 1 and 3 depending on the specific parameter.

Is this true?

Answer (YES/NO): NO